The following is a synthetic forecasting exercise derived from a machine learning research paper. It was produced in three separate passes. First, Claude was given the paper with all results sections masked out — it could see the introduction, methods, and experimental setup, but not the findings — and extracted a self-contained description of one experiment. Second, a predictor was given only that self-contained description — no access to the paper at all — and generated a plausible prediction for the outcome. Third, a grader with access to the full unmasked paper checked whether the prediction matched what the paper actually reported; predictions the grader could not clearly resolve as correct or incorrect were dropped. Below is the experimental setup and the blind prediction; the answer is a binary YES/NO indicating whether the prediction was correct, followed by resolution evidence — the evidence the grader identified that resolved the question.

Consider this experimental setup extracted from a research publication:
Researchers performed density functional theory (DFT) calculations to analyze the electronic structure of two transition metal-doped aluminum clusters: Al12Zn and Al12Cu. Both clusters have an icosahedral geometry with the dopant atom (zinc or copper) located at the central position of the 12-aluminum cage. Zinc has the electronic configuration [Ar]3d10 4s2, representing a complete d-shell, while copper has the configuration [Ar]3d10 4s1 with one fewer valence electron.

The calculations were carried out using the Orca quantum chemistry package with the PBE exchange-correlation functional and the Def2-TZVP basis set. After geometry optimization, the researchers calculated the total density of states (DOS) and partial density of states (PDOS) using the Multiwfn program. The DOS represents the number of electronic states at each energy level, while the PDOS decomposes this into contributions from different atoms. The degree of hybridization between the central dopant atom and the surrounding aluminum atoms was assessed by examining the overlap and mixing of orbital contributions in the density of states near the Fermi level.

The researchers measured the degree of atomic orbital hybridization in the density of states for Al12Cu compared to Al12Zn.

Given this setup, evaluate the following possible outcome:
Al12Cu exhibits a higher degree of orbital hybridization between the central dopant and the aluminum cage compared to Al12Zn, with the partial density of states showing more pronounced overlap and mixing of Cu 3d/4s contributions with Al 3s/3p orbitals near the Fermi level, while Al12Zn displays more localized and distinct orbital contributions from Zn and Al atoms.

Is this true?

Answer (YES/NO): YES